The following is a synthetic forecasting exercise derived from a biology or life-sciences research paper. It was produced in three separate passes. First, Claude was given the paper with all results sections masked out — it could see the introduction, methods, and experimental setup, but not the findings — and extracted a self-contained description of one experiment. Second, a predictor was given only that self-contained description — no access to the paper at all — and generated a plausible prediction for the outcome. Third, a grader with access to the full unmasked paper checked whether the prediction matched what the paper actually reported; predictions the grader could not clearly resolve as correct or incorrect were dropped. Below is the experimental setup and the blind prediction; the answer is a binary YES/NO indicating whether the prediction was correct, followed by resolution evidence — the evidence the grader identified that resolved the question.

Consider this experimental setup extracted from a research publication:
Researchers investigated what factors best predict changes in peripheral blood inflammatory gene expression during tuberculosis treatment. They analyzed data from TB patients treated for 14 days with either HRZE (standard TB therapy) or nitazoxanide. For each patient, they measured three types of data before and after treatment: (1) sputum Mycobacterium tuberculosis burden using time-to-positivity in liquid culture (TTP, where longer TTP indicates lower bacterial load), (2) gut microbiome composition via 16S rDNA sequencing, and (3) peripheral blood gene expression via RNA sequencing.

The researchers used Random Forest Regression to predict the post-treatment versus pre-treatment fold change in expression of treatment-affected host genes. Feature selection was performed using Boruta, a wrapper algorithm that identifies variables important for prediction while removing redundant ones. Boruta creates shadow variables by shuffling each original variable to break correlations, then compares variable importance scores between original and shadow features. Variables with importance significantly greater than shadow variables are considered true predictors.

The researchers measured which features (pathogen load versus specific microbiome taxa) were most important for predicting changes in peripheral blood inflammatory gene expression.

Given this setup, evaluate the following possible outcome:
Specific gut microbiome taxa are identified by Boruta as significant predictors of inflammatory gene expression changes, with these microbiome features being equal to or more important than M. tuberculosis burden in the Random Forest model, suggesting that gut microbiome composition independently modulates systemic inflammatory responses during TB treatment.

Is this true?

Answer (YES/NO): NO